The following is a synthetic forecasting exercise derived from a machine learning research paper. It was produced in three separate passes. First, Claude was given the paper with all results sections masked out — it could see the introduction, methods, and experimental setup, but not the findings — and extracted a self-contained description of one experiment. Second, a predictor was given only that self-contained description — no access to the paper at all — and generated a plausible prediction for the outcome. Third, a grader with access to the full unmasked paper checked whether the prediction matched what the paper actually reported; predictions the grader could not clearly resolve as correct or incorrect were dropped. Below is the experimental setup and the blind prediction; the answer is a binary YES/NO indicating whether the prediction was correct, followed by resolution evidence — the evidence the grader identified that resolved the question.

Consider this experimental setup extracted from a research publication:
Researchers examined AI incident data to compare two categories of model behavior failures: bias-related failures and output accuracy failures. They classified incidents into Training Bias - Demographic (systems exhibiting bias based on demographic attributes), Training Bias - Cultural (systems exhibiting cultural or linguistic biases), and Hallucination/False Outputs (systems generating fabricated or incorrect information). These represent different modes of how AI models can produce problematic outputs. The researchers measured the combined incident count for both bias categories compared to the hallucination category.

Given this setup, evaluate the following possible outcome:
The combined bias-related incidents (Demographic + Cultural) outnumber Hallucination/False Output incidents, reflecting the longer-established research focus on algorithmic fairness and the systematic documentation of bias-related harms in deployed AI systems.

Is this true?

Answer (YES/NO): YES